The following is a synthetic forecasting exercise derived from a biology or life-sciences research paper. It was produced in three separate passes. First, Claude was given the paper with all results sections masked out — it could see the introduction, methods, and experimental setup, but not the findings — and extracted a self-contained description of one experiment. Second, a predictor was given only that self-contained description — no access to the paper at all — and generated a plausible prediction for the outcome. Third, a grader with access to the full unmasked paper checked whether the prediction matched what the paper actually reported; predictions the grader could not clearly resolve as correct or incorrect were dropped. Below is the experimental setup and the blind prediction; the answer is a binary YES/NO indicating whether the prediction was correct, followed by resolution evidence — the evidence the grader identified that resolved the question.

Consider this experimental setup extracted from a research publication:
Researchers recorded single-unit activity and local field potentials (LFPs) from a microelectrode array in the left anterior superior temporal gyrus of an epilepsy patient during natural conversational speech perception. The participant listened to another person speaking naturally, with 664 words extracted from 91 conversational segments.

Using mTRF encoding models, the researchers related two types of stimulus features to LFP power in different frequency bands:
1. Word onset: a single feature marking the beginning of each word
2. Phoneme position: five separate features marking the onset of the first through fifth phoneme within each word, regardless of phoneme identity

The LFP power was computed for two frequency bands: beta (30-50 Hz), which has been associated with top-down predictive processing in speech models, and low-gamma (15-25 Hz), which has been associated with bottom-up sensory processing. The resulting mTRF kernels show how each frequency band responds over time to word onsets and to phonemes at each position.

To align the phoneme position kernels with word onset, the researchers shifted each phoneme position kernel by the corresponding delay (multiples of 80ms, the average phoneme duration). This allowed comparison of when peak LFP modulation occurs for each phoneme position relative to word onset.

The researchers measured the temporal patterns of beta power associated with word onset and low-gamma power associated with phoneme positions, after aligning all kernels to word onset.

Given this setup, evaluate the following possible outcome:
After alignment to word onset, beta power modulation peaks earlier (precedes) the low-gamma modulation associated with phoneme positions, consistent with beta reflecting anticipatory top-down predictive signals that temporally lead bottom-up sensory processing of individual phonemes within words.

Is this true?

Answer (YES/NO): NO